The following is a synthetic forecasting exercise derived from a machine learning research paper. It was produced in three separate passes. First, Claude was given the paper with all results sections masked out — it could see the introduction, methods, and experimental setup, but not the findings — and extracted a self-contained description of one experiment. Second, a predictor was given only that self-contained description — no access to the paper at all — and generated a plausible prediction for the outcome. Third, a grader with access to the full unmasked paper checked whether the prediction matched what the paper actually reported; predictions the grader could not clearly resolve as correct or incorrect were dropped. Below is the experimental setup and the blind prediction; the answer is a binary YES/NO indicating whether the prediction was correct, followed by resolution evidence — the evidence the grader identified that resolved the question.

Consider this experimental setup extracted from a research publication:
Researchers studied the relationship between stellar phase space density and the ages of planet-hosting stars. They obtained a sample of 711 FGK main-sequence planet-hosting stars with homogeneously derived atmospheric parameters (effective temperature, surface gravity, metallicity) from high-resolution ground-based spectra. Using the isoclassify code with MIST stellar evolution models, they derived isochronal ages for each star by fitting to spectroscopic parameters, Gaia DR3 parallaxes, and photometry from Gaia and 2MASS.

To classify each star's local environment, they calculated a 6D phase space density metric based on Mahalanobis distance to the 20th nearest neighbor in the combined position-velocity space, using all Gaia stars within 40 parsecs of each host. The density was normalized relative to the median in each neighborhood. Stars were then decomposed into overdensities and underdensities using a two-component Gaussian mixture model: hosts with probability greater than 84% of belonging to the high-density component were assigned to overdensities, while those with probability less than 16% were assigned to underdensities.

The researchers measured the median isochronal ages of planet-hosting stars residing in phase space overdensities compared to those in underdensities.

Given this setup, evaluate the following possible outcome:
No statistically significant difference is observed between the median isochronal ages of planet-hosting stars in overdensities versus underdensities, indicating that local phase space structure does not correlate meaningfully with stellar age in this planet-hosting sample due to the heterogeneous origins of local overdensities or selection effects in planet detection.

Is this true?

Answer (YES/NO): NO